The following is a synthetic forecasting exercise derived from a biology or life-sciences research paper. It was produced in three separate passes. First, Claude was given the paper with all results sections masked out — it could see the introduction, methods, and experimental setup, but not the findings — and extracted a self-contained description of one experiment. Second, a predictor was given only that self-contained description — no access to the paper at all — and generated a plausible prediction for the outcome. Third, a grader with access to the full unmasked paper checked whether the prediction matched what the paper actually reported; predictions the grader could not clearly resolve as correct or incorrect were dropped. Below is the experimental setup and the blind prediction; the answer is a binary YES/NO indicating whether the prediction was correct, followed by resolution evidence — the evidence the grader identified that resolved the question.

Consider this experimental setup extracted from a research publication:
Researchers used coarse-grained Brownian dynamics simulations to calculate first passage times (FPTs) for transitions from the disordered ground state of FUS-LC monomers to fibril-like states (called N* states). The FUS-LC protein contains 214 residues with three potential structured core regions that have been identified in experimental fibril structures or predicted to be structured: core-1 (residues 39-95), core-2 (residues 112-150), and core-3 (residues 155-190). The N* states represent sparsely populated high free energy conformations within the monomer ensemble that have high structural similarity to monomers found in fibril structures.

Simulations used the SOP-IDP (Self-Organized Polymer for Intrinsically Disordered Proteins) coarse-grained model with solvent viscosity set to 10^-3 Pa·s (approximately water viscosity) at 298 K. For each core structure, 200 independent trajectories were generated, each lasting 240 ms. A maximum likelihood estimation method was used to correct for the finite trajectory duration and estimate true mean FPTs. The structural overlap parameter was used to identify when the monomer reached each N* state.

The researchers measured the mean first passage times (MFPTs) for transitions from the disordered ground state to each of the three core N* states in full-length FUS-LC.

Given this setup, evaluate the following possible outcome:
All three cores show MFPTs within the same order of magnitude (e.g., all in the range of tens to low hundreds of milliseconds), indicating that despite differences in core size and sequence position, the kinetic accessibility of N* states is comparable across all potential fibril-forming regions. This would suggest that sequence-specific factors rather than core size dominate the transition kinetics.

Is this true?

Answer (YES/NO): NO